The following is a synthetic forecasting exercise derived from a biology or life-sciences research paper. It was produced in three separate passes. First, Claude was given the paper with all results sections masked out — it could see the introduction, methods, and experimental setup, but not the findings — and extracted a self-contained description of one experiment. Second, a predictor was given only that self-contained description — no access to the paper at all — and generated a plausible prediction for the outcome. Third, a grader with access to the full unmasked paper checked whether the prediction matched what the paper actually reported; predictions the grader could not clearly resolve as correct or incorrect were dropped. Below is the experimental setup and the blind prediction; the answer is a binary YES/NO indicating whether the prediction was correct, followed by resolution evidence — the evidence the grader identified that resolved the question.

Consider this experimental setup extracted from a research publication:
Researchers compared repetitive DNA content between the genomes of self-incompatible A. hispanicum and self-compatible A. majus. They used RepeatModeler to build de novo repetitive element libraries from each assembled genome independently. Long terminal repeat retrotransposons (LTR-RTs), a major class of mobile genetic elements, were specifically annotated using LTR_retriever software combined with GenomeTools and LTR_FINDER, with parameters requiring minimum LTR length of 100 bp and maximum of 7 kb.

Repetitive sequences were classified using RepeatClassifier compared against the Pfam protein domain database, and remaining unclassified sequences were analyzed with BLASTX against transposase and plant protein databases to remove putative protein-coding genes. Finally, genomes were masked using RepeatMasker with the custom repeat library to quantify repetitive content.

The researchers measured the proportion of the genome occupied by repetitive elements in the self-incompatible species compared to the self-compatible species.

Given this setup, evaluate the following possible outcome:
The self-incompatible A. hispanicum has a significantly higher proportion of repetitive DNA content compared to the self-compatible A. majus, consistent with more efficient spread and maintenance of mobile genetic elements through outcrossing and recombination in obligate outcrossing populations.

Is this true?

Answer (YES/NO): NO